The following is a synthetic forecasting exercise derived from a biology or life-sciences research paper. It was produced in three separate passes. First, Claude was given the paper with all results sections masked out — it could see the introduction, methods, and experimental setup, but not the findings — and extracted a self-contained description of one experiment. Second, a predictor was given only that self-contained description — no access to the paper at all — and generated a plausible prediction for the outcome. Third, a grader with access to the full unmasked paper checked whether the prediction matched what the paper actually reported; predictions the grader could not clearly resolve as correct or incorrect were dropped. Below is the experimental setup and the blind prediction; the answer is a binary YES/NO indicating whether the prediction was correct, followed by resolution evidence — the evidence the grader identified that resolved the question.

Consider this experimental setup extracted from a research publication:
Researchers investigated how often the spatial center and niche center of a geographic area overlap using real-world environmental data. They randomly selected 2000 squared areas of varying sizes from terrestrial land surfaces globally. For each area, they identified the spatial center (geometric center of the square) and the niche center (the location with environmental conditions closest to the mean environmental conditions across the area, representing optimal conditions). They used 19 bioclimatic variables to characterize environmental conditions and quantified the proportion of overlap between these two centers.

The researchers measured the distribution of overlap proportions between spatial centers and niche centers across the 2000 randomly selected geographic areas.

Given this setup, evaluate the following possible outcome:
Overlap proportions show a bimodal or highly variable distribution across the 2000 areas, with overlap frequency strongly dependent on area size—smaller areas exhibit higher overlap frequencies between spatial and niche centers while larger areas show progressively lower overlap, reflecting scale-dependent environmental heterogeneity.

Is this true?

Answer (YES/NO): NO